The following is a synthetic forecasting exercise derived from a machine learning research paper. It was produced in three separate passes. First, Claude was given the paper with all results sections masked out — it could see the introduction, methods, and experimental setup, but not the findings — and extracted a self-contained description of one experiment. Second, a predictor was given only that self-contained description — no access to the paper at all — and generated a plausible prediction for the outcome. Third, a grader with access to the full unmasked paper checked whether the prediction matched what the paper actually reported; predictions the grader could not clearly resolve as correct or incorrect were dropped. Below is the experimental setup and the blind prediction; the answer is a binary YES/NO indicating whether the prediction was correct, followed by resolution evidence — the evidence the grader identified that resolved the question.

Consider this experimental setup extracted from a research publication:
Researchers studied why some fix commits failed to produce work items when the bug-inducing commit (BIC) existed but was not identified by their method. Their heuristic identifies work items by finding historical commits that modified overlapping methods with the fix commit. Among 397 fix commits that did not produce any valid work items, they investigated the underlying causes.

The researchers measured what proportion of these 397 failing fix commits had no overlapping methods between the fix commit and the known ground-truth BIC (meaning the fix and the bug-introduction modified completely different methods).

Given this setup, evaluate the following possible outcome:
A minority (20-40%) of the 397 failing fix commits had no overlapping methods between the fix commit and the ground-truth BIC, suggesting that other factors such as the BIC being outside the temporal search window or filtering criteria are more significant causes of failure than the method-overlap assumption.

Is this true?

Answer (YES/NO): YES